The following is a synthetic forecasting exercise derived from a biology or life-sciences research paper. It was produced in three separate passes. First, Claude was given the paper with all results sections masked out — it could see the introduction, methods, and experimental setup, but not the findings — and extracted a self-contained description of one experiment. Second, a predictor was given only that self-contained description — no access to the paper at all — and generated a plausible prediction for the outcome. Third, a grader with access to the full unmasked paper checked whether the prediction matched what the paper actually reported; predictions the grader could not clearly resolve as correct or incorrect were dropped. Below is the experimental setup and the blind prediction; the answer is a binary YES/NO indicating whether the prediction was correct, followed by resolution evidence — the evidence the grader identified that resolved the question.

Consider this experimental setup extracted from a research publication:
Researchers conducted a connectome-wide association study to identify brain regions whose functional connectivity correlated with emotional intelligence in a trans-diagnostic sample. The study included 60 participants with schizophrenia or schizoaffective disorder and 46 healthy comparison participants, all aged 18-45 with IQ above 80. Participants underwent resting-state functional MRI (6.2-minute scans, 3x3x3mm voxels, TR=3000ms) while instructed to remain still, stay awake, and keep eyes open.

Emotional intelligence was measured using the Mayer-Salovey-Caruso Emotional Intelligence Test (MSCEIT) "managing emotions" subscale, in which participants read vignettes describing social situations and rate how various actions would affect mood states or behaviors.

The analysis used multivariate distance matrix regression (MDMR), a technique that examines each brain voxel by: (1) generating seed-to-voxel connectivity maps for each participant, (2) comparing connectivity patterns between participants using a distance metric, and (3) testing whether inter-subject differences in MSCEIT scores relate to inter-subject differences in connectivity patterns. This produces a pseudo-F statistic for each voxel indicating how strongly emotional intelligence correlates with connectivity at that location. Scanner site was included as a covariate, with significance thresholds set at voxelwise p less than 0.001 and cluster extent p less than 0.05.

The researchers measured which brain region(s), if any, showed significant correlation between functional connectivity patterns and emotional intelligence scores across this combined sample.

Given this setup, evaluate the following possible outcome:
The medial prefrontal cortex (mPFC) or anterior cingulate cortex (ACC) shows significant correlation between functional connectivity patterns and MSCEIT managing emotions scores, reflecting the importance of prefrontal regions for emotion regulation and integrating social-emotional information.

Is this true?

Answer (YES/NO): NO